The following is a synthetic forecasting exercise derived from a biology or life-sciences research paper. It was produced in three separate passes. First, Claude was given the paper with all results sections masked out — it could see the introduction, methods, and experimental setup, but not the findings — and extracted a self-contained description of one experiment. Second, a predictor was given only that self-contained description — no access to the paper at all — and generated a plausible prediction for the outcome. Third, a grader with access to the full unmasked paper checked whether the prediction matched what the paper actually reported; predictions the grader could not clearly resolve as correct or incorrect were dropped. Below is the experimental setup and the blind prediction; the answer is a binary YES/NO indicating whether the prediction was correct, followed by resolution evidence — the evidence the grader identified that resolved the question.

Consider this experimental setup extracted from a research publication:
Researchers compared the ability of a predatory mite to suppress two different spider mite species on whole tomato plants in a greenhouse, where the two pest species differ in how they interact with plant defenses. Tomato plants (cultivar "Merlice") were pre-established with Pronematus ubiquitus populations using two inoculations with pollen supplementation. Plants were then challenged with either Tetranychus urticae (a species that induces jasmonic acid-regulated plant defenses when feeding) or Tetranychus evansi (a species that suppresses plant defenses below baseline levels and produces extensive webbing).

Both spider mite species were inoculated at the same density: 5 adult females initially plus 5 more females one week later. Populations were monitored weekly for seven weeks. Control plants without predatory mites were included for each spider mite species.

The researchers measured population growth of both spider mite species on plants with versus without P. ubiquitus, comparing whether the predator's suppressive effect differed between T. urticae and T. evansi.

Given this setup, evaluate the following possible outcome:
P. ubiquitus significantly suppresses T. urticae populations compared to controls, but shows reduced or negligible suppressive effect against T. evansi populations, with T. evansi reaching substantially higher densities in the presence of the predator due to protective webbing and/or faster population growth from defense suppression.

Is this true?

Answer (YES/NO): YES